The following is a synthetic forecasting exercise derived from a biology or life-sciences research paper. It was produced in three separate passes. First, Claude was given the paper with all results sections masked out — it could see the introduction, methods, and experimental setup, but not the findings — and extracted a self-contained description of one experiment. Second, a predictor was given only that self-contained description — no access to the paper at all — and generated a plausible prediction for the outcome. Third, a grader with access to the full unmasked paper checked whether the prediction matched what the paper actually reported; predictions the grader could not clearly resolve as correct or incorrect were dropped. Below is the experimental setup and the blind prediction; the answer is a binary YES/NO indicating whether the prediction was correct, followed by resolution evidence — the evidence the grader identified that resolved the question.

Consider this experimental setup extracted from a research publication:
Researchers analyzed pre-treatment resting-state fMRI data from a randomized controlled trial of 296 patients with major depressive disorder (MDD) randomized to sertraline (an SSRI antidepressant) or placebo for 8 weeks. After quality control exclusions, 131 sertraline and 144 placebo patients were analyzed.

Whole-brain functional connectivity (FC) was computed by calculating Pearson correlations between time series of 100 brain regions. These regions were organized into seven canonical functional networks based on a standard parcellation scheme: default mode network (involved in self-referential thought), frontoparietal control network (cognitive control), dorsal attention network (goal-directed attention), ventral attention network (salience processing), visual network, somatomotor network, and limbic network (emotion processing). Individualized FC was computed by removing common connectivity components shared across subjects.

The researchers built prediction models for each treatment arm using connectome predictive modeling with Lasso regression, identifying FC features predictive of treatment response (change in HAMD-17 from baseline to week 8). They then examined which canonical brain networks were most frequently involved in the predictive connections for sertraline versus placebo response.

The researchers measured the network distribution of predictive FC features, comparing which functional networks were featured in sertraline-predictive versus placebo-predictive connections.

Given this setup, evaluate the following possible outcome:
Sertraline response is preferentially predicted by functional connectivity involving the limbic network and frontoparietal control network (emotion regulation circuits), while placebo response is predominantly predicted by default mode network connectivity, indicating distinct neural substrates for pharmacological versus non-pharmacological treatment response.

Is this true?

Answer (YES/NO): NO